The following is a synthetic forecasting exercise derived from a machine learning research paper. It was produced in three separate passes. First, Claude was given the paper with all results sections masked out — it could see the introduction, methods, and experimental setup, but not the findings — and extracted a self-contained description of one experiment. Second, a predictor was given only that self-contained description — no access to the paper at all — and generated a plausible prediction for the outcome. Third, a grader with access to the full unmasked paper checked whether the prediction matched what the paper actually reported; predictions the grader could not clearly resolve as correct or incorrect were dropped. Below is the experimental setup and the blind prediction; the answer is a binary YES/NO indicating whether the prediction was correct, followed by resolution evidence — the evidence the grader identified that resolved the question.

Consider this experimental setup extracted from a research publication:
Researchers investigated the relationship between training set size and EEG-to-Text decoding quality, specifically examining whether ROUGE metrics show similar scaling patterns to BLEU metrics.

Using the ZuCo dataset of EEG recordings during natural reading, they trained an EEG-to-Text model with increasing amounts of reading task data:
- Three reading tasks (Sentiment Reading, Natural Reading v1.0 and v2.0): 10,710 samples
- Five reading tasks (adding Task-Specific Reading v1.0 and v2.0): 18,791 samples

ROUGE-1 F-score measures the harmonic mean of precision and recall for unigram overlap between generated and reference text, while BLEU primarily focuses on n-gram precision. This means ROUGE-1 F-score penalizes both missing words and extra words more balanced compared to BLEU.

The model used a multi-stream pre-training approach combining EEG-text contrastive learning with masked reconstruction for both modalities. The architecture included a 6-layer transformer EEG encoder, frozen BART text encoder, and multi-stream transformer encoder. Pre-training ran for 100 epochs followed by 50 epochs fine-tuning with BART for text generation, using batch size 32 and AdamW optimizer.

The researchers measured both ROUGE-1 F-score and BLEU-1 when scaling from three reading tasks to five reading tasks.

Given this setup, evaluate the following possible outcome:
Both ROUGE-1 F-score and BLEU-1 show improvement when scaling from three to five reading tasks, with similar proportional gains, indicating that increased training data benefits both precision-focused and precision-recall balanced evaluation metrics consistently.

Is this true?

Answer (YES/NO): NO